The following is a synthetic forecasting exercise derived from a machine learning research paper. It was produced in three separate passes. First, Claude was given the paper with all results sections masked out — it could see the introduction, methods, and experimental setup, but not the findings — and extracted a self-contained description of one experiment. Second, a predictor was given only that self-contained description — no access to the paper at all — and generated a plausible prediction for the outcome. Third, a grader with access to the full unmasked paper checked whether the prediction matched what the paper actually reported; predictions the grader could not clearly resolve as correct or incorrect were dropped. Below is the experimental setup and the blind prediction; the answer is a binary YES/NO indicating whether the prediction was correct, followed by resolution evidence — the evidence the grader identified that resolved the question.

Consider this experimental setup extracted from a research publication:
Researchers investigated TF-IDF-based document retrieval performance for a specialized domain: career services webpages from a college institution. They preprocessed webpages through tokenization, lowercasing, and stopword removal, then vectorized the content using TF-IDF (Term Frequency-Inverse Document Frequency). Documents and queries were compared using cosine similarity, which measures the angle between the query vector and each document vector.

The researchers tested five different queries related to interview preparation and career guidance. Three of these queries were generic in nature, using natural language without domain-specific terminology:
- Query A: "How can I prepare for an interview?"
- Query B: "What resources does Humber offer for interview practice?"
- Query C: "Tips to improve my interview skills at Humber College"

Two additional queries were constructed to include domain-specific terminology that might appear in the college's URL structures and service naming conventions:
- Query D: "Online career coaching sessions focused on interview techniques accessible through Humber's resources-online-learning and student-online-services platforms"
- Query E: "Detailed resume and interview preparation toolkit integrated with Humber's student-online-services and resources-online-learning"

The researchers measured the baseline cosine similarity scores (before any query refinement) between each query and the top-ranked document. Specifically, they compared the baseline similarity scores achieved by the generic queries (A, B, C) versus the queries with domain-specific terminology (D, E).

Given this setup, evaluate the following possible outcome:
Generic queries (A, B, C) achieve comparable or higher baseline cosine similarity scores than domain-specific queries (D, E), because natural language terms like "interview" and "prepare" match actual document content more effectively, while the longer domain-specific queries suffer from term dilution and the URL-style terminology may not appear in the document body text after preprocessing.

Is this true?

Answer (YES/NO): NO